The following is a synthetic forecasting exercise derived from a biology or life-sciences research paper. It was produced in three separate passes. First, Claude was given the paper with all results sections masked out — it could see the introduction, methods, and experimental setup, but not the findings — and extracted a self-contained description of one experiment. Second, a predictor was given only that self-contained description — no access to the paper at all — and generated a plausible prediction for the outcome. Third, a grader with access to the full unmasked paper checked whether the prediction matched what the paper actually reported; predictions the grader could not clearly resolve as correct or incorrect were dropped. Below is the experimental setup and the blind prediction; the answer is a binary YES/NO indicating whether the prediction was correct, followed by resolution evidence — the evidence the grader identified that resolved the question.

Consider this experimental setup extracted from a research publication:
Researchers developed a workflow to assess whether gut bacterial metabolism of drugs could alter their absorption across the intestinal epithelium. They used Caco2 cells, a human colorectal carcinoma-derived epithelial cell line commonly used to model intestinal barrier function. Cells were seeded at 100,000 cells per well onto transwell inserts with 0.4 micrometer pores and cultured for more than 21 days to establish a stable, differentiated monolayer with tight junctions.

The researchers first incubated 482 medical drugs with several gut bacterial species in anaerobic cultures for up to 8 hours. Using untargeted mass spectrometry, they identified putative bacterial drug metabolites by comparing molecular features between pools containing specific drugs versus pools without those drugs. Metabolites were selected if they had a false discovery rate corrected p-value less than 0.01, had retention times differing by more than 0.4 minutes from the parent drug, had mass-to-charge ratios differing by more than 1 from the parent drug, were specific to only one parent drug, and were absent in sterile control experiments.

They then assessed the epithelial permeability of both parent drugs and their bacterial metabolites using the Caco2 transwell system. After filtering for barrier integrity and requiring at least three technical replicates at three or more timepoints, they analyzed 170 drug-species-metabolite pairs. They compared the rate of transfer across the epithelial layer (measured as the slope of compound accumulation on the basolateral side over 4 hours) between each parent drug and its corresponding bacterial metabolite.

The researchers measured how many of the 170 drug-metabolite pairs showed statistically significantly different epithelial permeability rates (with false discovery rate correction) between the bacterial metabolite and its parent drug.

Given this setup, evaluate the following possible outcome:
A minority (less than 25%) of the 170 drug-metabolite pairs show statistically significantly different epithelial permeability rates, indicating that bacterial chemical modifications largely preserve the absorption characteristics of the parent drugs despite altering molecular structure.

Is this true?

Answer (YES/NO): YES